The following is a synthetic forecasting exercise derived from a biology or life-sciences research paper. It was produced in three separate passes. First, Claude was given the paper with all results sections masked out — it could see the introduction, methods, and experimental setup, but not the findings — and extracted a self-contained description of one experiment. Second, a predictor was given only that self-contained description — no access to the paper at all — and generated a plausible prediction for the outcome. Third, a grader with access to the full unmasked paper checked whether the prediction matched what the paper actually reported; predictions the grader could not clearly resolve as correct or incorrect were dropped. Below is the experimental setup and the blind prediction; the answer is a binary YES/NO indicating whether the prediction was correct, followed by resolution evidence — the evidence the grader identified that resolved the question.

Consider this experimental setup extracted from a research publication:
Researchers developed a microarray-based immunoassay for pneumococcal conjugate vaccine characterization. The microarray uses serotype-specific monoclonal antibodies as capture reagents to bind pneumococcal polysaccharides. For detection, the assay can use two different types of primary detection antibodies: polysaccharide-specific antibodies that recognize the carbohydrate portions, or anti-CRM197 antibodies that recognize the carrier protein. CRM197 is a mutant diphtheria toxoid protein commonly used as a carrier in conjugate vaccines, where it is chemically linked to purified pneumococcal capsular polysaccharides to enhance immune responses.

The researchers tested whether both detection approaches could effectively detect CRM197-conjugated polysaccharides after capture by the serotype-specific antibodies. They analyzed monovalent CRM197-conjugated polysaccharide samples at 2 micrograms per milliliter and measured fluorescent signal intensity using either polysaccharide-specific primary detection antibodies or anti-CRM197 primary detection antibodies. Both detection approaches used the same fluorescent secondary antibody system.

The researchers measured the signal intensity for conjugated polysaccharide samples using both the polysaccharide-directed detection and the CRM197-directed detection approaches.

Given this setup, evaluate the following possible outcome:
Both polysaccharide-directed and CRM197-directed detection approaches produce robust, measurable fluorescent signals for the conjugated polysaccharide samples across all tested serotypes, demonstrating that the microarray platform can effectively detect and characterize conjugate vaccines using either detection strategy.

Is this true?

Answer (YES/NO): NO